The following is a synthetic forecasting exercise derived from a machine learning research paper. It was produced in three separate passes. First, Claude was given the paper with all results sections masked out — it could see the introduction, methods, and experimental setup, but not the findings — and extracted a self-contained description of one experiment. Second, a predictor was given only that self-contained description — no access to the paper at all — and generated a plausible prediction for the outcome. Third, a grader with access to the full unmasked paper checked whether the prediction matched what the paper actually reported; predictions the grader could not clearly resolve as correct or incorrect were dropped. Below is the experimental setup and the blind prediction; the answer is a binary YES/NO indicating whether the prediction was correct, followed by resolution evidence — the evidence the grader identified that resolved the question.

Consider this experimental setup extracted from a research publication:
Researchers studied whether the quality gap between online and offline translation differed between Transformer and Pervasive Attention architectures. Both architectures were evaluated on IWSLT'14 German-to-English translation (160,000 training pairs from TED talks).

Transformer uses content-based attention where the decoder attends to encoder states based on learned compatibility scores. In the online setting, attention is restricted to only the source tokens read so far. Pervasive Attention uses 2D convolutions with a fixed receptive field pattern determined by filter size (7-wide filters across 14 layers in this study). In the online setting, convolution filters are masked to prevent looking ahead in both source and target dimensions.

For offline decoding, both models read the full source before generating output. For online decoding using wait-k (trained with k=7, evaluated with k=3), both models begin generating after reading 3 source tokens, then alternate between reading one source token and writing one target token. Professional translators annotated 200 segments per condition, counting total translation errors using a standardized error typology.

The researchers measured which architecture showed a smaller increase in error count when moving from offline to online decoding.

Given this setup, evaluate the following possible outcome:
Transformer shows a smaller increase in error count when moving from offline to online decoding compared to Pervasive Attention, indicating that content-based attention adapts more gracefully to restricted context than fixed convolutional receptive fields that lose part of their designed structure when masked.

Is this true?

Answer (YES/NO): NO